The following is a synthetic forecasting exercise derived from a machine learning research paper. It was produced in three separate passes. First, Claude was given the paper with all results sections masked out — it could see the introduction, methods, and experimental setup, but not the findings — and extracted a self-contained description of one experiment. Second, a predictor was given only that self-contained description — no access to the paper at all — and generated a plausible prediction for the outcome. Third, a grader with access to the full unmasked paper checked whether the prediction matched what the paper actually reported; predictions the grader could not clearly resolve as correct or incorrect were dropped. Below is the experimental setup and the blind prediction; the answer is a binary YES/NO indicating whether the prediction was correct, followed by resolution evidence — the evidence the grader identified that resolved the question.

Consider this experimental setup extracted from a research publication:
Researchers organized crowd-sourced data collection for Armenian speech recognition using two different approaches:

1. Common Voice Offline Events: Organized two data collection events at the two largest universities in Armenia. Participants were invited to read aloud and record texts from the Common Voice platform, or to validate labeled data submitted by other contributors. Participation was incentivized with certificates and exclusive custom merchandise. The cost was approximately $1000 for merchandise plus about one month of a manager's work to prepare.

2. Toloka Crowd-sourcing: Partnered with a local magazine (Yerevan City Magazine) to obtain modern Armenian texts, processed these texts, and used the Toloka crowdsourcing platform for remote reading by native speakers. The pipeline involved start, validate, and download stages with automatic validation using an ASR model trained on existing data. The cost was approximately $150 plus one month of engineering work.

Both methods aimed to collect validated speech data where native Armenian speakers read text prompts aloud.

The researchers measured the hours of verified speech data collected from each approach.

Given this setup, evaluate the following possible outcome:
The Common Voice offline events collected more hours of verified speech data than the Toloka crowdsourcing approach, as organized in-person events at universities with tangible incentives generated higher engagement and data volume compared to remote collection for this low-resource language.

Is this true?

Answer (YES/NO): NO